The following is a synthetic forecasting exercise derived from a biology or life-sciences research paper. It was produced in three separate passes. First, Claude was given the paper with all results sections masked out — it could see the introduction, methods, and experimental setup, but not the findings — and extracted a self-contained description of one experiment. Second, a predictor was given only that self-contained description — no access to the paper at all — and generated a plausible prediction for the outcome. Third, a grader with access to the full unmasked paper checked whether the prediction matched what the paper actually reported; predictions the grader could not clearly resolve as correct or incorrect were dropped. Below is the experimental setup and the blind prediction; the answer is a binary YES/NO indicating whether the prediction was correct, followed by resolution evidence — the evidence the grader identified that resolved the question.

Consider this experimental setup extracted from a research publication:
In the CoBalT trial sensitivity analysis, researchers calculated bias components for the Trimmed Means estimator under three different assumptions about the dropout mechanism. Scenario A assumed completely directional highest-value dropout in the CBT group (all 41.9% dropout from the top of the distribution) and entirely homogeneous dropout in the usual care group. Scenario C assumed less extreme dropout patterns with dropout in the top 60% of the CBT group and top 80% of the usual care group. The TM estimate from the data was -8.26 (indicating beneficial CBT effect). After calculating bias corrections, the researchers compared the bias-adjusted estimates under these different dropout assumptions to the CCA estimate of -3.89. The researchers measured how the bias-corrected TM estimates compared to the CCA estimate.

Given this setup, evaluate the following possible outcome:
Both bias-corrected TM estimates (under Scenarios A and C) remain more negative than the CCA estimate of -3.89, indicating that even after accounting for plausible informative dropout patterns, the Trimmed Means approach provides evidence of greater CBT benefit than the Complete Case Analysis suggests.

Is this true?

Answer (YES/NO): NO